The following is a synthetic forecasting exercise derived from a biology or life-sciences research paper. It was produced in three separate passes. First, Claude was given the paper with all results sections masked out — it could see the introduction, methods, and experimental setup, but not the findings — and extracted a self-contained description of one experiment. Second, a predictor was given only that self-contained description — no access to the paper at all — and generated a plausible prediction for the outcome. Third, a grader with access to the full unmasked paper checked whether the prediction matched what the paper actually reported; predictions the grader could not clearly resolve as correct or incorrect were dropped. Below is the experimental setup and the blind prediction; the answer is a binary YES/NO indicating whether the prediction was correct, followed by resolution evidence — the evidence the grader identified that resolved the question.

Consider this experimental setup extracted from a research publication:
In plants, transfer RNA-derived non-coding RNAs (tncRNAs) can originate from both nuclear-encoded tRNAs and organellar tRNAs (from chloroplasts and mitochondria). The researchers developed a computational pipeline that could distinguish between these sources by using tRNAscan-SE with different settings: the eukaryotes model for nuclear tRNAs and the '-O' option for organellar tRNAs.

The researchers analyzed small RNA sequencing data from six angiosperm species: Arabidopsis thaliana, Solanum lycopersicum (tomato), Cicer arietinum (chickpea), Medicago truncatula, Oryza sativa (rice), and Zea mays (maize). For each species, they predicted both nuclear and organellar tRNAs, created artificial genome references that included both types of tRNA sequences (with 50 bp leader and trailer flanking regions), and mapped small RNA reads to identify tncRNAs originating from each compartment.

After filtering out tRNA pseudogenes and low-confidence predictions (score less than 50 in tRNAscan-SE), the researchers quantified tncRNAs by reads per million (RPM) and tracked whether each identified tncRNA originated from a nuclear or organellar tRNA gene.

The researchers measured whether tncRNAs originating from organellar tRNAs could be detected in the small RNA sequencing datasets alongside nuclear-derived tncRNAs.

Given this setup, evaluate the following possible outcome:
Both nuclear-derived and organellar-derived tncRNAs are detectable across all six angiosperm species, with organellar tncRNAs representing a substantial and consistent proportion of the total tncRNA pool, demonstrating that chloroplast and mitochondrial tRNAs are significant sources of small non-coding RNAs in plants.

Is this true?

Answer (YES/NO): NO